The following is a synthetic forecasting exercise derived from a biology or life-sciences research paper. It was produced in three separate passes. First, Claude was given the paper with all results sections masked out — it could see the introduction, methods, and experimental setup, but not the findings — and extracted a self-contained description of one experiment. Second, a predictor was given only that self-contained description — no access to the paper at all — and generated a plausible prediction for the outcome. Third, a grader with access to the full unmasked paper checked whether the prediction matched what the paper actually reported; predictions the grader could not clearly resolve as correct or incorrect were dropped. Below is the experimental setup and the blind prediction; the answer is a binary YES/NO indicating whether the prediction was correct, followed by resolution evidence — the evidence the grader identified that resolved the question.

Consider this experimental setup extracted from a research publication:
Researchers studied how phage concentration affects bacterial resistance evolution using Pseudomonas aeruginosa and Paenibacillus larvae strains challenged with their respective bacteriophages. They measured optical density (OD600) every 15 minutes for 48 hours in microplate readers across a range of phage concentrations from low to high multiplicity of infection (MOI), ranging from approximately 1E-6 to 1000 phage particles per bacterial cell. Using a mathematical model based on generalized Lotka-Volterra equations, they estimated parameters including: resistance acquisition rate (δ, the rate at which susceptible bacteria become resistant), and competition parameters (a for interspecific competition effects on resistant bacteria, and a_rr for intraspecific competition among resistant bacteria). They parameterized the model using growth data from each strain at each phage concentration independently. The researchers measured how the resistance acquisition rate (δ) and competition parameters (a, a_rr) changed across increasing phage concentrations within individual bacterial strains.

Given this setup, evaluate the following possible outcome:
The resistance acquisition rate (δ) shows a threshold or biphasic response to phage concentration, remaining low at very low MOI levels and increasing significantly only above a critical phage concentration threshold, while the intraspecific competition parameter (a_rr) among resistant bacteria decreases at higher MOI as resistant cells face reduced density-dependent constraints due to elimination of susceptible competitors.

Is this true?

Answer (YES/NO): NO